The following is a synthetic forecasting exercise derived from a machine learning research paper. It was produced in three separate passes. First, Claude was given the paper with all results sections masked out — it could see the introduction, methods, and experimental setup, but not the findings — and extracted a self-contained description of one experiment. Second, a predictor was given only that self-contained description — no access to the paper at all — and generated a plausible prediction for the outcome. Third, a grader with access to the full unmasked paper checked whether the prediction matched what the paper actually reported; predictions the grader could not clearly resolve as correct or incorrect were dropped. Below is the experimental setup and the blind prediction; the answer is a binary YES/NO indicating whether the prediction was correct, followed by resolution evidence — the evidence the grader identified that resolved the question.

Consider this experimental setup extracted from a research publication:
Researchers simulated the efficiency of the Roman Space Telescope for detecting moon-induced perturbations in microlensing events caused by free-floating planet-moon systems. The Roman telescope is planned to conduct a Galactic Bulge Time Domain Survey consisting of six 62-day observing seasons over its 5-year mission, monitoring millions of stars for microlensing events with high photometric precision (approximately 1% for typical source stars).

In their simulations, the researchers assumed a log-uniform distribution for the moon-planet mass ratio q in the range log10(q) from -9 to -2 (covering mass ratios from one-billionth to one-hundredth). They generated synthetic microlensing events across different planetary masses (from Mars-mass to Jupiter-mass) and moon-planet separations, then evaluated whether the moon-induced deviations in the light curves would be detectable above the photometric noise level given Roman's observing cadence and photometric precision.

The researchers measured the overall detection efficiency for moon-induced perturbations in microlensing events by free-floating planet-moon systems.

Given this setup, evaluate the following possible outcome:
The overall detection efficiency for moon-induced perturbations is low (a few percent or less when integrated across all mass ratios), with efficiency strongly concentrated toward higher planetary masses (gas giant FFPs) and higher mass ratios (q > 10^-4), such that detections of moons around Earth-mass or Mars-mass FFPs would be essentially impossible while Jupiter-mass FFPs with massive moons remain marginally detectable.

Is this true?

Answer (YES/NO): NO